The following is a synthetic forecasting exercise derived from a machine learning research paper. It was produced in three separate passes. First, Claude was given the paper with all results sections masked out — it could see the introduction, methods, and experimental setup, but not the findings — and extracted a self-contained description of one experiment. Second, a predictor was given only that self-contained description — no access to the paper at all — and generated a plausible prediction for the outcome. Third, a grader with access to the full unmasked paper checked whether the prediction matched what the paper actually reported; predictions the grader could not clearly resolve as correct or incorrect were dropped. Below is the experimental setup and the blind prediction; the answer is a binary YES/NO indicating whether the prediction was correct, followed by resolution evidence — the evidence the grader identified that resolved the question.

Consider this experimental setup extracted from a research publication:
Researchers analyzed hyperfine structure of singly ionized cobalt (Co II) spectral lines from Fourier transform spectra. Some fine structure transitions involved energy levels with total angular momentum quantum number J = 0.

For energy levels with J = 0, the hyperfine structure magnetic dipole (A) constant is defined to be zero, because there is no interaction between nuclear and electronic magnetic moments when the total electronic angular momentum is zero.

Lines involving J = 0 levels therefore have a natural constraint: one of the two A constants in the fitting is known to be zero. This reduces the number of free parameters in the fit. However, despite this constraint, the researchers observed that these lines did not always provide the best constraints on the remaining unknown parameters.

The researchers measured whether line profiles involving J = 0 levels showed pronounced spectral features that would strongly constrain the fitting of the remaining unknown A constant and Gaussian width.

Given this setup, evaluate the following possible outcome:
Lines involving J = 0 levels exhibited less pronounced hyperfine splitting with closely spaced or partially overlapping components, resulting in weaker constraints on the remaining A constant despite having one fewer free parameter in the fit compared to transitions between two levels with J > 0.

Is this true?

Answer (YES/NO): YES